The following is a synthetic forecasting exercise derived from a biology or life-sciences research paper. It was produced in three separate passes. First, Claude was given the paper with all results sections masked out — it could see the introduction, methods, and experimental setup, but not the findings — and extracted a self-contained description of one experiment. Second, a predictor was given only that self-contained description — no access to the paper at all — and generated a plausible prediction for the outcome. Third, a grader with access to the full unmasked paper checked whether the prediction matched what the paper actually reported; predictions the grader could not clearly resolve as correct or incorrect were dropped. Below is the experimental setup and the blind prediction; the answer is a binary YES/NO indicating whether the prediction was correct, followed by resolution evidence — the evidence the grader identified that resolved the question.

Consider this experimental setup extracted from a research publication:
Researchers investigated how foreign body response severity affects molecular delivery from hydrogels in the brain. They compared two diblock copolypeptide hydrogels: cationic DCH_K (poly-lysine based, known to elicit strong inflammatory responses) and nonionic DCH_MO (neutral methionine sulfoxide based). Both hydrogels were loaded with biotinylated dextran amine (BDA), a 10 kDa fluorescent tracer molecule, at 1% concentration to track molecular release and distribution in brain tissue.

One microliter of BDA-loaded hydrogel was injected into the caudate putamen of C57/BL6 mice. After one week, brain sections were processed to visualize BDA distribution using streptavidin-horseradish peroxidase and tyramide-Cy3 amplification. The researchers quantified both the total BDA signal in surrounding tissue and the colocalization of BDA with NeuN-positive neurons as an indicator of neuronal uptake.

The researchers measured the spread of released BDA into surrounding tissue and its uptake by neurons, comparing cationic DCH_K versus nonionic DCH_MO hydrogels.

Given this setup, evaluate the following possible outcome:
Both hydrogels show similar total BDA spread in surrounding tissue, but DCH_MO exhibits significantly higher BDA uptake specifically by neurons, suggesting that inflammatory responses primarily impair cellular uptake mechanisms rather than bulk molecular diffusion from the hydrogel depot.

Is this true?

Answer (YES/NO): NO